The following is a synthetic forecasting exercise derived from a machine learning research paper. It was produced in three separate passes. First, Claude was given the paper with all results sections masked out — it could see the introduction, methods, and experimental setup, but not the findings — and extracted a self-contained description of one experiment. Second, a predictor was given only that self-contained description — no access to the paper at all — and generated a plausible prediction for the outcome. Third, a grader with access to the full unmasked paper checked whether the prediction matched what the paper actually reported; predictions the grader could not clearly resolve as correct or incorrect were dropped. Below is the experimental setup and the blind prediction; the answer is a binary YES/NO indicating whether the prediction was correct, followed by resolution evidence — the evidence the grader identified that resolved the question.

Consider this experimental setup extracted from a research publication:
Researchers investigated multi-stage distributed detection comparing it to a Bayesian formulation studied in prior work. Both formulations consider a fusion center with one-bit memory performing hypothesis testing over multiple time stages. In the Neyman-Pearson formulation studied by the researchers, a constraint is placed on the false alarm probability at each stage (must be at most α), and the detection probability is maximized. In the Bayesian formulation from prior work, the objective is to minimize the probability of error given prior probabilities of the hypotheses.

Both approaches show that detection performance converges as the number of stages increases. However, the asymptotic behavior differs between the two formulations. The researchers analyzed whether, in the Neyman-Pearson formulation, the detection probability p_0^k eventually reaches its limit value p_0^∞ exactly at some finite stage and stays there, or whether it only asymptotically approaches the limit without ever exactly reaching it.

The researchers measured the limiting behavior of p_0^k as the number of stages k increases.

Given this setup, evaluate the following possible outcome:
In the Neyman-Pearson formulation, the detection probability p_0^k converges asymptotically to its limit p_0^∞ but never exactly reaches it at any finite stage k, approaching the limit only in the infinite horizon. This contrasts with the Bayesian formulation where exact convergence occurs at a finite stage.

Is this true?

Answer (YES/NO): YES